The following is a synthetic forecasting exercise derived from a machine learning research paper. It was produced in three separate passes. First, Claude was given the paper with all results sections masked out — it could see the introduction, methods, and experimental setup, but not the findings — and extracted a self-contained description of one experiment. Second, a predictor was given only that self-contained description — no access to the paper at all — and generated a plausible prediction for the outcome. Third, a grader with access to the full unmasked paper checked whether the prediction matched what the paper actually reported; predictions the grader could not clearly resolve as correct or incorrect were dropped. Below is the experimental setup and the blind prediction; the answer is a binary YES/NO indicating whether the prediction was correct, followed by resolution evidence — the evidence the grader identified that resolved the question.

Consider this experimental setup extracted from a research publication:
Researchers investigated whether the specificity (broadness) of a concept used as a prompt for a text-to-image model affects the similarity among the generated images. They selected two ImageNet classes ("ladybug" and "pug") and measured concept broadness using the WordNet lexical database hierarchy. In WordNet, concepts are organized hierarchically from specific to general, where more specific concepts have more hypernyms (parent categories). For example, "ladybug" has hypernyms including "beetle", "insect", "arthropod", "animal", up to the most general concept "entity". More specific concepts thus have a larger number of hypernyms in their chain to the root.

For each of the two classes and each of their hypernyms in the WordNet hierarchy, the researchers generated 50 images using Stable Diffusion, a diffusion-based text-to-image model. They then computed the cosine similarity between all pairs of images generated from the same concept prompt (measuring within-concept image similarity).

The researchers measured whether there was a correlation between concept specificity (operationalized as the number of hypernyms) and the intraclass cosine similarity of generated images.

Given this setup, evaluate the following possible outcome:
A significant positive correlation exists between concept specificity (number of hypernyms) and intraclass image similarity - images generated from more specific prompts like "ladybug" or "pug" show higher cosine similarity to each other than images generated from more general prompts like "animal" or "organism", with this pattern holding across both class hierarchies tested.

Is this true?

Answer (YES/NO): NO